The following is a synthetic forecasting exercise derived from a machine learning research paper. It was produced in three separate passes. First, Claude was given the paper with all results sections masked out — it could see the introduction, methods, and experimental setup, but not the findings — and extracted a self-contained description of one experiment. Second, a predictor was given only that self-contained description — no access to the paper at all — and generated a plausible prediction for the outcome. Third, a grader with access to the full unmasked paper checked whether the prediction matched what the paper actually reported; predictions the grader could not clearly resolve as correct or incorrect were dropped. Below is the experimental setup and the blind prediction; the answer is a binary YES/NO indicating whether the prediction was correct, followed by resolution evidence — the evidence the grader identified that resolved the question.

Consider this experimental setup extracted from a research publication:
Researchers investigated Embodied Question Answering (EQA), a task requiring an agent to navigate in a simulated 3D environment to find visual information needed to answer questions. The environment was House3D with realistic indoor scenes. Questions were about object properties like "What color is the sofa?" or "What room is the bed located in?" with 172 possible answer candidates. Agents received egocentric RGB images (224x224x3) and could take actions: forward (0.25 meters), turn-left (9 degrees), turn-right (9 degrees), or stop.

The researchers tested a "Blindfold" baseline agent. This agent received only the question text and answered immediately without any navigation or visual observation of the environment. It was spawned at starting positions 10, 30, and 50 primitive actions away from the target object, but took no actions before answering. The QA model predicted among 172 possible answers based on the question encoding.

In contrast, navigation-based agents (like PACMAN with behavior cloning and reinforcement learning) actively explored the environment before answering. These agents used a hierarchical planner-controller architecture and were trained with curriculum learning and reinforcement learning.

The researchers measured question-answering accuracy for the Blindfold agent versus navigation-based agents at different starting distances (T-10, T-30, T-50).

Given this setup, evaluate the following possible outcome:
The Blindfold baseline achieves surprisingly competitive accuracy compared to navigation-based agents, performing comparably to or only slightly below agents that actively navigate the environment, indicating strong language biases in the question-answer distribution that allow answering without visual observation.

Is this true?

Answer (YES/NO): YES